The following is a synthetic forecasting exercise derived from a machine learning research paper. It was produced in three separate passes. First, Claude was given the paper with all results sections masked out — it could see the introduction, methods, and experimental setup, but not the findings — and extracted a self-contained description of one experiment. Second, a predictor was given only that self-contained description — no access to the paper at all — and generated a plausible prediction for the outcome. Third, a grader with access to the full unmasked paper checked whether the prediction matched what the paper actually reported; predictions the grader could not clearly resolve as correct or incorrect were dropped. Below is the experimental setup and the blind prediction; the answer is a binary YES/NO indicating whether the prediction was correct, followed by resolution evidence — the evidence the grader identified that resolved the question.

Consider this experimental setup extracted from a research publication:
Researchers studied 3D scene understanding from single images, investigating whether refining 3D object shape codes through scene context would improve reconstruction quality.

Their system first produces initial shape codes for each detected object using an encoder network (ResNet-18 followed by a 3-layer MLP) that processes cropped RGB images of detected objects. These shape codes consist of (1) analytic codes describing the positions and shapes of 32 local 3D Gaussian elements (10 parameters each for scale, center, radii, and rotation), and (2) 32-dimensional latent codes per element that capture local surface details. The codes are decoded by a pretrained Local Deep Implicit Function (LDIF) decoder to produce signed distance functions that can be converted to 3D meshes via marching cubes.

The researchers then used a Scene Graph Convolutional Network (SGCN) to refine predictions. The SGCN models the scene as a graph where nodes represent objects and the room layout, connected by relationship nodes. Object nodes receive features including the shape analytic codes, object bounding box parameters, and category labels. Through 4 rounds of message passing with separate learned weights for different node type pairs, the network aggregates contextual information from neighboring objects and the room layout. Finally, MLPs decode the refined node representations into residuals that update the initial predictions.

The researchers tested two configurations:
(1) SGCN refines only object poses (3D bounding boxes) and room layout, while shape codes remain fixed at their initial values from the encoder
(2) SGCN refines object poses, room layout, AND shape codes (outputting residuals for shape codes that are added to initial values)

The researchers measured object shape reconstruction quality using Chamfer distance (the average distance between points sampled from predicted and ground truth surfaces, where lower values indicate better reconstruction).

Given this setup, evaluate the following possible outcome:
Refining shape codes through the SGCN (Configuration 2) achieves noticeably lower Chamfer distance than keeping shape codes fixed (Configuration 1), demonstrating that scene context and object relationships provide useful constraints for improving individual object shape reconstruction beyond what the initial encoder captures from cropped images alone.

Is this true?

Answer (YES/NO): NO